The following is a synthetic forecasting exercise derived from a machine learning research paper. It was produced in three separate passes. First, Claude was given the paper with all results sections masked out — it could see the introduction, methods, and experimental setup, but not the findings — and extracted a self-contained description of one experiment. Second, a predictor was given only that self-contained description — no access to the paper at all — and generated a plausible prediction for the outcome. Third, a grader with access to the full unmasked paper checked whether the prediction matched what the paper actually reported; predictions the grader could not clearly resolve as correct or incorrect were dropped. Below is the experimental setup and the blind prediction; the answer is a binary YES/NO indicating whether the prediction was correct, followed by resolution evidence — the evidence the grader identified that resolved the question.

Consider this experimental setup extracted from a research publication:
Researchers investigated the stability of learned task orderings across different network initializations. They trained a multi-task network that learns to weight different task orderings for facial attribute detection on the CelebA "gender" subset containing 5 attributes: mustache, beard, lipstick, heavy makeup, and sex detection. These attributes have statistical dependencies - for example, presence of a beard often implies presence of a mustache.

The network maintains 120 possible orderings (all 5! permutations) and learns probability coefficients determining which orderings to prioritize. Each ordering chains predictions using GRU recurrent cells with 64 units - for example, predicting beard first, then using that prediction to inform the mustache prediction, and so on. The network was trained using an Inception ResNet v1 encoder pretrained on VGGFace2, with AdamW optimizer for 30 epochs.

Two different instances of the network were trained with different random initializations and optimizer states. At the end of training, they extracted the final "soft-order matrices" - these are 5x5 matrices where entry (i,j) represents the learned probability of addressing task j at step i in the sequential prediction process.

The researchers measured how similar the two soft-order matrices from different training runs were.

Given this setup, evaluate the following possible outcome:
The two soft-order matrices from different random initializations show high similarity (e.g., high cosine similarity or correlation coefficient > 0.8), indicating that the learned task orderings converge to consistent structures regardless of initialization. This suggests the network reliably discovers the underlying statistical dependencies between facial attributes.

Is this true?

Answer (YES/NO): YES